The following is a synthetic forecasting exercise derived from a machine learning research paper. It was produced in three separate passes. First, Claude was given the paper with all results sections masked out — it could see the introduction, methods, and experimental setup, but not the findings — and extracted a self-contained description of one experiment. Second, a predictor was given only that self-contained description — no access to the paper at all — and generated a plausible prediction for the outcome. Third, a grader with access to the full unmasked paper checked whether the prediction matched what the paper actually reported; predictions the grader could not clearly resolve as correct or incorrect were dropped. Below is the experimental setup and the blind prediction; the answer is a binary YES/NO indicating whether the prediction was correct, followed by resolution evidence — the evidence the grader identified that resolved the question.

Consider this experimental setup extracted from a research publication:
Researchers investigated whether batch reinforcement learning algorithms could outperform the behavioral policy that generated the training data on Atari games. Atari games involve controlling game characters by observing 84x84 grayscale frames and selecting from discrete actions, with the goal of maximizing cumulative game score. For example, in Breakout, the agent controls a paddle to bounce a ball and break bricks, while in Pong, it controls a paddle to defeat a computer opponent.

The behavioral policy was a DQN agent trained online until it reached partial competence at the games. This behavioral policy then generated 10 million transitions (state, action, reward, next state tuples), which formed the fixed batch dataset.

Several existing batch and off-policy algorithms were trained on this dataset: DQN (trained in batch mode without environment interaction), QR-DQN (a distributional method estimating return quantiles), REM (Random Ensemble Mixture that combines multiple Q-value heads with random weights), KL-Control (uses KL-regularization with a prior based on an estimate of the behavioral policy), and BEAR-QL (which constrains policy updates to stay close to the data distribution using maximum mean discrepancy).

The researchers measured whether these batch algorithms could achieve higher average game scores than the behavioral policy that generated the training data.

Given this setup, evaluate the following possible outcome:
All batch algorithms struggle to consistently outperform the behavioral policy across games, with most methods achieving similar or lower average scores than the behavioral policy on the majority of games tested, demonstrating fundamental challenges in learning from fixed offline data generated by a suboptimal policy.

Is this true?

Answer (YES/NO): NO